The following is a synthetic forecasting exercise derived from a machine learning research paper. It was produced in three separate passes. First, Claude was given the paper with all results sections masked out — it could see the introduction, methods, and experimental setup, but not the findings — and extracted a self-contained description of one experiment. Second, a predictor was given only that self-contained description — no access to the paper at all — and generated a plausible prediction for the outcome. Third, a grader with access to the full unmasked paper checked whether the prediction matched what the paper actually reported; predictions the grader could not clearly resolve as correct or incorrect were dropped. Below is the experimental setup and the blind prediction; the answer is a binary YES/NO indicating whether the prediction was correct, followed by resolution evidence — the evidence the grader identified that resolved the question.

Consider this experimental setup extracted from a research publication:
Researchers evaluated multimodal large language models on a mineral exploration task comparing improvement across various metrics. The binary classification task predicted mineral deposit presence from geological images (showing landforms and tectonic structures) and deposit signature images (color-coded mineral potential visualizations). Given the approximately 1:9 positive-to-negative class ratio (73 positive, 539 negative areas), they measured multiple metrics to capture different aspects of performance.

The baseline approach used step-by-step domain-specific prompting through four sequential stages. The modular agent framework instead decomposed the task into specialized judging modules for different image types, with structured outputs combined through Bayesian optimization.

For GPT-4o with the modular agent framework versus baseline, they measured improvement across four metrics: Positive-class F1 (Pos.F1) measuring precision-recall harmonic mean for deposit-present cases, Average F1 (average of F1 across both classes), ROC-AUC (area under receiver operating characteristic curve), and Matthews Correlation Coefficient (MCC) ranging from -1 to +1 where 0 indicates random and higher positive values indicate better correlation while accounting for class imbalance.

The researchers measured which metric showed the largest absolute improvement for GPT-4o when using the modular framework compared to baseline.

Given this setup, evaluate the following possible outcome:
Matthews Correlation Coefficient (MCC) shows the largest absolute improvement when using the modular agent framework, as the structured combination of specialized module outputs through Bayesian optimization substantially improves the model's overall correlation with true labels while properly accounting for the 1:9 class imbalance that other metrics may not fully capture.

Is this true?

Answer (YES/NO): YES